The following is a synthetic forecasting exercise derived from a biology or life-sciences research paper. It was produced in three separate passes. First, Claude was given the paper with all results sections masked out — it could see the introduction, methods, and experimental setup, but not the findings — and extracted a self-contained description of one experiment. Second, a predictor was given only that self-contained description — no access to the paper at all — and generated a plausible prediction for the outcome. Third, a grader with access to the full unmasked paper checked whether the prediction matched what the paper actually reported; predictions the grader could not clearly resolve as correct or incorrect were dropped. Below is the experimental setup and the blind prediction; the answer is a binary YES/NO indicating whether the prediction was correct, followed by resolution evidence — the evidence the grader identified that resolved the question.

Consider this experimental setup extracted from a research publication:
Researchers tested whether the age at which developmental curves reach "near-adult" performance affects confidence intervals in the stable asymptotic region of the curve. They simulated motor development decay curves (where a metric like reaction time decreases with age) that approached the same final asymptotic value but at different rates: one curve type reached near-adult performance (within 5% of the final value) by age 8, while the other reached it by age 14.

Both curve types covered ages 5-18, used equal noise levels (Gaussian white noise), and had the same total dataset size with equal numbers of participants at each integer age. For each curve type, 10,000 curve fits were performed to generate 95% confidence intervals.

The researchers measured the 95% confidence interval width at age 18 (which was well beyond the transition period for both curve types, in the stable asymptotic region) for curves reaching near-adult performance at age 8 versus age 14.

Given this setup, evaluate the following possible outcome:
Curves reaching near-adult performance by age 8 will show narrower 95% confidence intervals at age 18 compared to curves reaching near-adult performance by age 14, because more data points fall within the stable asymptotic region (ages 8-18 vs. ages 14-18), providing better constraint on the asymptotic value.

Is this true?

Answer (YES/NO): NO